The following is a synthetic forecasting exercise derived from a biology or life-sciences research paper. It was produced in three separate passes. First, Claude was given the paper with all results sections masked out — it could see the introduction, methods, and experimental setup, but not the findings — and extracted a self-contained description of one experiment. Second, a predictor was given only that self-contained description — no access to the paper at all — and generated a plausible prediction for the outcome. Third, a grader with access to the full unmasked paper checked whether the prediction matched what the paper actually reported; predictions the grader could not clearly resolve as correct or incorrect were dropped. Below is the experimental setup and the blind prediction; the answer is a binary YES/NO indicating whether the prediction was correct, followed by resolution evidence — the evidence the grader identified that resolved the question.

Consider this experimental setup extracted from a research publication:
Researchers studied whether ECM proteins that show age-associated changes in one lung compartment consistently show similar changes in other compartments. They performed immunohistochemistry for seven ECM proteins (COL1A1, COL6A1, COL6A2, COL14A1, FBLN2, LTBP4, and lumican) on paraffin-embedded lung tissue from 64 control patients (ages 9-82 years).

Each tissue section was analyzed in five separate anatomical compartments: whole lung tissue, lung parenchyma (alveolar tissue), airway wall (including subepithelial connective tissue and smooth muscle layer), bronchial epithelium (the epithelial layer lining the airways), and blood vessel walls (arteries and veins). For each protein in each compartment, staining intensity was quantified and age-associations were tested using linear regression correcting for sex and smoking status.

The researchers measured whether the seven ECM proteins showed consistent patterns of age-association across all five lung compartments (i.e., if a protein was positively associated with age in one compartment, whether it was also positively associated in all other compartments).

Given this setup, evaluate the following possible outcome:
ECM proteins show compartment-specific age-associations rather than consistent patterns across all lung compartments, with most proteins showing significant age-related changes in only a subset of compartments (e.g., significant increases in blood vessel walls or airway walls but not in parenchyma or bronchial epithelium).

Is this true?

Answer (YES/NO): YES